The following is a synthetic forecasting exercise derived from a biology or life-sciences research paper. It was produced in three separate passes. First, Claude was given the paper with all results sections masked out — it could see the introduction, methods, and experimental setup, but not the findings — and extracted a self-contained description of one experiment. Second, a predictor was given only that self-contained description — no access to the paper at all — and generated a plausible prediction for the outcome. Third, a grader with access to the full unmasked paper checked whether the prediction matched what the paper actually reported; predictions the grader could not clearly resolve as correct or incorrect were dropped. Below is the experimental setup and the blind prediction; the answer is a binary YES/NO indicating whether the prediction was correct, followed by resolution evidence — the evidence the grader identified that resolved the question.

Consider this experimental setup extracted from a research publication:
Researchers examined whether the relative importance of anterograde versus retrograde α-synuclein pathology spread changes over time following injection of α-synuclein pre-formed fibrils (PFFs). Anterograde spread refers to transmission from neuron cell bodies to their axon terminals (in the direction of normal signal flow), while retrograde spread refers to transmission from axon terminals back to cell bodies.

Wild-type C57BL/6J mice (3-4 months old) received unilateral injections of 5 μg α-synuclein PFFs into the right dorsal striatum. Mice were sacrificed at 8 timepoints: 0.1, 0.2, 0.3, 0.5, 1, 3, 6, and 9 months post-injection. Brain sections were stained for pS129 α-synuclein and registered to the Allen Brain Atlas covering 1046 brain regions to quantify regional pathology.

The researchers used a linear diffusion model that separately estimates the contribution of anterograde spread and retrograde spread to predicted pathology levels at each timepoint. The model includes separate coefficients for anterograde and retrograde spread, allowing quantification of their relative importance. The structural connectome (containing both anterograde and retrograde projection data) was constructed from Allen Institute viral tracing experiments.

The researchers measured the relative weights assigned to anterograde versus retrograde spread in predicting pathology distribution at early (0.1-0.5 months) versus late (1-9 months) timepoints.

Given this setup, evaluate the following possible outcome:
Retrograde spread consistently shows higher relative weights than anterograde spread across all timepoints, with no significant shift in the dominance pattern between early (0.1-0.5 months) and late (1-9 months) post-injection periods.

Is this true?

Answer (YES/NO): YES